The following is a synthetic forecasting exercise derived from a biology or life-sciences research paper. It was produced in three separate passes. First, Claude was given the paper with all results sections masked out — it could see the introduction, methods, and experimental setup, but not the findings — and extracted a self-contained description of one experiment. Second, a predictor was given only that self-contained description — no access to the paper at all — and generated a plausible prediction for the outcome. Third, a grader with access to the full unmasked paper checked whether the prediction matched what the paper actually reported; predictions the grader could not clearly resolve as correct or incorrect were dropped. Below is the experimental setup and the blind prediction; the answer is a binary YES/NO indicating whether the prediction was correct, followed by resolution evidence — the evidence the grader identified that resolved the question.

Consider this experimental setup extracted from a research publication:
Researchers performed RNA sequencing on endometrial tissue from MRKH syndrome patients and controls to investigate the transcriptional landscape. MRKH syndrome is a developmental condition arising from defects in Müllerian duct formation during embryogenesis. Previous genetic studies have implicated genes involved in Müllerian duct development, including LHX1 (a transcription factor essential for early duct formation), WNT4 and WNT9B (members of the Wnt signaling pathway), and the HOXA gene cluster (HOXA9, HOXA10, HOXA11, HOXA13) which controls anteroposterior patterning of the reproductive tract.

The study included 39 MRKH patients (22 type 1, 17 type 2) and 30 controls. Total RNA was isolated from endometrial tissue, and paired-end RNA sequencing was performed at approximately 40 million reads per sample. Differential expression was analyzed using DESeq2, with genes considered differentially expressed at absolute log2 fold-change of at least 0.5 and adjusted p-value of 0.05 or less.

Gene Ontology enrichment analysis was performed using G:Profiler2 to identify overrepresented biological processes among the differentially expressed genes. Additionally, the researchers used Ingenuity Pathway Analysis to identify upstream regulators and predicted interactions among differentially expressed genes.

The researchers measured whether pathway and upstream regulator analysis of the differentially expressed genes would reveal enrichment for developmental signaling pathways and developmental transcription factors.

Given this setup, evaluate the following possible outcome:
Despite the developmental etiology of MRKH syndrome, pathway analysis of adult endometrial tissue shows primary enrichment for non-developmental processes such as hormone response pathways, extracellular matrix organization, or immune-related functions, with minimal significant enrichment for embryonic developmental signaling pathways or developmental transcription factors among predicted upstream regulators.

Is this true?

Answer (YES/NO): NO